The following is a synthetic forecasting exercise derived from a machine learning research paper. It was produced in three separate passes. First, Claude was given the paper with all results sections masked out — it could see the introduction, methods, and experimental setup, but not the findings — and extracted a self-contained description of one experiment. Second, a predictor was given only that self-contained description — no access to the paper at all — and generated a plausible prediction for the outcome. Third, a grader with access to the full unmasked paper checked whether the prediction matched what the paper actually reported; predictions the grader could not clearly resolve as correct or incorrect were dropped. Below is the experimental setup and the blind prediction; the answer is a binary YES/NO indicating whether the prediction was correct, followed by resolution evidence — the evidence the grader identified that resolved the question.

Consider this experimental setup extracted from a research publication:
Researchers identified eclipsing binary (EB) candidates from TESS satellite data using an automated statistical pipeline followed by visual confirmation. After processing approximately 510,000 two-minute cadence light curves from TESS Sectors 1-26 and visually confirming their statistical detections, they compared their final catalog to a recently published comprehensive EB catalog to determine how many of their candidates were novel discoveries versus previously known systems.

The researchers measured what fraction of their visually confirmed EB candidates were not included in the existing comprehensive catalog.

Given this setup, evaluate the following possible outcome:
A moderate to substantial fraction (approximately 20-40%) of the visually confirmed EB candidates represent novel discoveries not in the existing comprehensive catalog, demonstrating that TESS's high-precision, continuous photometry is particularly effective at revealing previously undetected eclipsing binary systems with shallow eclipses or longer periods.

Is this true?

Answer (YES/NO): NO